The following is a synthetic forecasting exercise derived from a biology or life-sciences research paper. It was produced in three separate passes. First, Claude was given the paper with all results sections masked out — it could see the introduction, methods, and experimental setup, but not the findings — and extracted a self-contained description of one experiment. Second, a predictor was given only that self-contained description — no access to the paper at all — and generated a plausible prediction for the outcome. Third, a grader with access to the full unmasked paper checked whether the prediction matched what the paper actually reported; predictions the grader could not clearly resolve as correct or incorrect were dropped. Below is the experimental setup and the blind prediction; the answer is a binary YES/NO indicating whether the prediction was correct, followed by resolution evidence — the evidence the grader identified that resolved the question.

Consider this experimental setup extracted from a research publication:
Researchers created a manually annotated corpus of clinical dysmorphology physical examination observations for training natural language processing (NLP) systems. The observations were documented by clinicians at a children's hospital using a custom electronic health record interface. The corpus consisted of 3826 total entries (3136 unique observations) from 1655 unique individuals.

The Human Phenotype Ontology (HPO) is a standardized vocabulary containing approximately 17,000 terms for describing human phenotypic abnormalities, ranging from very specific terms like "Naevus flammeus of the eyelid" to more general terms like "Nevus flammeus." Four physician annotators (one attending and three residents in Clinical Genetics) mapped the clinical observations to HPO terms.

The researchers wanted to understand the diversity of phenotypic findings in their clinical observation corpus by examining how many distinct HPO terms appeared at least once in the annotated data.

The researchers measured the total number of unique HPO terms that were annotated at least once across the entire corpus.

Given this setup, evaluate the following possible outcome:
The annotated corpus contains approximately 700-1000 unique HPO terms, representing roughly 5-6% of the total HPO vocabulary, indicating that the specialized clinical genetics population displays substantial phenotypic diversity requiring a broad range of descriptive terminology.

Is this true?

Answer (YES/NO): YES